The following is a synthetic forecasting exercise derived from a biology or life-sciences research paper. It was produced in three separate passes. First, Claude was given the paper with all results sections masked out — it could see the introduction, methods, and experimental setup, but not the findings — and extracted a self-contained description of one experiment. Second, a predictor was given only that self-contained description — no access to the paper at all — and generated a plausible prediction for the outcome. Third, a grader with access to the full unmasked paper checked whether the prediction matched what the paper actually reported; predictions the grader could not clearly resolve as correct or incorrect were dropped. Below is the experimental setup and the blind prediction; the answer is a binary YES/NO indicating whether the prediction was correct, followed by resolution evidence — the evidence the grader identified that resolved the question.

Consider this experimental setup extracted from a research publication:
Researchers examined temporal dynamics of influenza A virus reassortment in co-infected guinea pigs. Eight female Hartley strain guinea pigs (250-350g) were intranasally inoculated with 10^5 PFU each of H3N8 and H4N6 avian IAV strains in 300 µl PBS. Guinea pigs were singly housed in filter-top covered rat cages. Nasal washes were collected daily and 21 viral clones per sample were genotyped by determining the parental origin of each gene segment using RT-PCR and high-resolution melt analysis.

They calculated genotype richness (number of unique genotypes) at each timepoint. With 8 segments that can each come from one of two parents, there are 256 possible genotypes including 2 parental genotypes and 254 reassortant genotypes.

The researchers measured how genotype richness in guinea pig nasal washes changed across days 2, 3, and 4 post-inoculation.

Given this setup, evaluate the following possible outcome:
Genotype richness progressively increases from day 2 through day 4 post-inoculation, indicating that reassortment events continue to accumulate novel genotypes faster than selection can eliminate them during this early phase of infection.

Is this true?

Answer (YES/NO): NO